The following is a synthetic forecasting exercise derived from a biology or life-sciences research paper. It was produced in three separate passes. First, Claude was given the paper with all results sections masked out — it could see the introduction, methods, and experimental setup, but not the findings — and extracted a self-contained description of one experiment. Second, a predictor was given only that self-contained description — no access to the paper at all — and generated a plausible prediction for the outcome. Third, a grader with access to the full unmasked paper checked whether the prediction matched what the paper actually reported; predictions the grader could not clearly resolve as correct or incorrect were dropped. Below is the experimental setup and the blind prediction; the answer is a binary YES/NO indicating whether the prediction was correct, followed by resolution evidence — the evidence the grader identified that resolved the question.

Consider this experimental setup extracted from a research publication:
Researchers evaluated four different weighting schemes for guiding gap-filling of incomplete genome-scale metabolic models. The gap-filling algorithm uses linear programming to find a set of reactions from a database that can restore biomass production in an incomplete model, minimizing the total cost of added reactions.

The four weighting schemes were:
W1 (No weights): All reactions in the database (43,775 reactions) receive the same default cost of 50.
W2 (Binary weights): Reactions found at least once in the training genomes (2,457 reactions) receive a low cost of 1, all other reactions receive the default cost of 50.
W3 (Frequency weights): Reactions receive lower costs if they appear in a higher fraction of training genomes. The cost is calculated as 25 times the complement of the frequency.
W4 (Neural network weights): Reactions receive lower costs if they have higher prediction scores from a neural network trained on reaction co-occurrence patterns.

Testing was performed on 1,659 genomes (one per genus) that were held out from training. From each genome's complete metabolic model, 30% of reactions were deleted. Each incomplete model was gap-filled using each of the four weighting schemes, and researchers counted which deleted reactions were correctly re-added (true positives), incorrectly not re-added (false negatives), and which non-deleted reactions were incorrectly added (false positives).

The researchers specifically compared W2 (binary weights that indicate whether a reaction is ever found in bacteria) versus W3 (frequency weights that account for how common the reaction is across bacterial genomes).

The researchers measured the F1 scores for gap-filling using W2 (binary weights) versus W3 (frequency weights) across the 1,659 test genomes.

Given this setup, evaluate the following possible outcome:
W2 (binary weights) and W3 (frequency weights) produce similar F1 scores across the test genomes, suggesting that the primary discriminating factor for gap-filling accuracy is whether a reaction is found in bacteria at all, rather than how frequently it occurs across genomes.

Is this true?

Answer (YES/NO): NO